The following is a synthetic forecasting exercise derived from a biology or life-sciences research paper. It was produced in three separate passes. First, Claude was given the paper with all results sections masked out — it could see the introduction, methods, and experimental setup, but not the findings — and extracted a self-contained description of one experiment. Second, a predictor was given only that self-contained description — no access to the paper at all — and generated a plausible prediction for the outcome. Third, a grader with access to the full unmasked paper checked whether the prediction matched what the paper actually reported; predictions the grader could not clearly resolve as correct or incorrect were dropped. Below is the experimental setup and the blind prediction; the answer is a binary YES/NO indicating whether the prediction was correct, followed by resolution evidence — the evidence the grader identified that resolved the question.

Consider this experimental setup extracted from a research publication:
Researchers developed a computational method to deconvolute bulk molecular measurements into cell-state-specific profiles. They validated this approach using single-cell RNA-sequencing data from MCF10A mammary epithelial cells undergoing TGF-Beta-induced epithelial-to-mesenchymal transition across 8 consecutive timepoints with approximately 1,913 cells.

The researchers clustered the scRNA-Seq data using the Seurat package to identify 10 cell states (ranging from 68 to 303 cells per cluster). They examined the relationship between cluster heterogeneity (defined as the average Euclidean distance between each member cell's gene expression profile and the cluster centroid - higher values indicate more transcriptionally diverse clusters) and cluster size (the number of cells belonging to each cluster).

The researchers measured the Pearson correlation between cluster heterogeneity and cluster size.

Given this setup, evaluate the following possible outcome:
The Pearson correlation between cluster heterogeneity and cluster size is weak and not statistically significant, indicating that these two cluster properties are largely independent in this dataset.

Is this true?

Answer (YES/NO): NO